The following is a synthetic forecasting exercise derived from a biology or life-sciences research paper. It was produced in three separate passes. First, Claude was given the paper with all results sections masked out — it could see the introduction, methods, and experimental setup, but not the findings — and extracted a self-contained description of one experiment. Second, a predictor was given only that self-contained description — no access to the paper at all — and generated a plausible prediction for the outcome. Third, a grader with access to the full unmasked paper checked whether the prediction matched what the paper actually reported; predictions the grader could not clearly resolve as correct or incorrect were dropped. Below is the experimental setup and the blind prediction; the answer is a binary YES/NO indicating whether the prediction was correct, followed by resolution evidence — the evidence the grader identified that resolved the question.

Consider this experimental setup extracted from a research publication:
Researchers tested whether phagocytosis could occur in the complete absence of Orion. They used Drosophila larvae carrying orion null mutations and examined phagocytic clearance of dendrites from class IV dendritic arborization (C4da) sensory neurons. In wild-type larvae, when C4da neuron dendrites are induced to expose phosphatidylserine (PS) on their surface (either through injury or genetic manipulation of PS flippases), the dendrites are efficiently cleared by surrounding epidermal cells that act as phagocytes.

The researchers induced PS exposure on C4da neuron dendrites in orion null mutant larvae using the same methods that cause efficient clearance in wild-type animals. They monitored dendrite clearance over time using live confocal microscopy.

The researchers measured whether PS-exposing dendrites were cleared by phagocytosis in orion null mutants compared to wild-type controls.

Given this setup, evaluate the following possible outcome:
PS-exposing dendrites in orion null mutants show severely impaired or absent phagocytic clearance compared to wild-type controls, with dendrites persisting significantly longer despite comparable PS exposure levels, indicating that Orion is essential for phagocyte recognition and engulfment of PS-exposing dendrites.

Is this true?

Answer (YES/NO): YES